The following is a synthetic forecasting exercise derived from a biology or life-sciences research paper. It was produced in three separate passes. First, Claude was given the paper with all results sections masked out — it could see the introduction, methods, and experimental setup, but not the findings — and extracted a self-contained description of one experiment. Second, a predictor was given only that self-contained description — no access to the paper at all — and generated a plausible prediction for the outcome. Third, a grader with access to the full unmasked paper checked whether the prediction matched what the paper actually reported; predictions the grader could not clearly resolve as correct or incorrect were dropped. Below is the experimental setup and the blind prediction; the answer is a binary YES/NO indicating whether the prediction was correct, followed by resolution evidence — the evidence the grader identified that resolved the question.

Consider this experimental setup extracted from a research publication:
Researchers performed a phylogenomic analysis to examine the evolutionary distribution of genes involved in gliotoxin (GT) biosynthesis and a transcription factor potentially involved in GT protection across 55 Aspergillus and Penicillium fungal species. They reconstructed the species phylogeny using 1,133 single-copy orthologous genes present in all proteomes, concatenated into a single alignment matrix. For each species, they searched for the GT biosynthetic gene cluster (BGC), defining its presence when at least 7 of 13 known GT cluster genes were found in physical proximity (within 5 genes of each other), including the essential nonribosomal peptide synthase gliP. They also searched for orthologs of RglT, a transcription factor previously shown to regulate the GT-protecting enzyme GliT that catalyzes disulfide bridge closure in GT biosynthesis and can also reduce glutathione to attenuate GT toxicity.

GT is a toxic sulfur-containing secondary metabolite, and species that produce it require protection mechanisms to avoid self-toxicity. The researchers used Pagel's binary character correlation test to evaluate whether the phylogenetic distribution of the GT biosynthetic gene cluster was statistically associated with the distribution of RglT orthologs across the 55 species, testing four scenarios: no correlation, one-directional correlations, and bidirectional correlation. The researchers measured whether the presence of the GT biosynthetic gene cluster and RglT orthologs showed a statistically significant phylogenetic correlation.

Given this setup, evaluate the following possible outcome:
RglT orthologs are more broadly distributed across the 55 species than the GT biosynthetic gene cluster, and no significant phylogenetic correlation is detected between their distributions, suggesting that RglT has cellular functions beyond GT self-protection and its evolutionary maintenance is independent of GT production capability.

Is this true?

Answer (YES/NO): NO